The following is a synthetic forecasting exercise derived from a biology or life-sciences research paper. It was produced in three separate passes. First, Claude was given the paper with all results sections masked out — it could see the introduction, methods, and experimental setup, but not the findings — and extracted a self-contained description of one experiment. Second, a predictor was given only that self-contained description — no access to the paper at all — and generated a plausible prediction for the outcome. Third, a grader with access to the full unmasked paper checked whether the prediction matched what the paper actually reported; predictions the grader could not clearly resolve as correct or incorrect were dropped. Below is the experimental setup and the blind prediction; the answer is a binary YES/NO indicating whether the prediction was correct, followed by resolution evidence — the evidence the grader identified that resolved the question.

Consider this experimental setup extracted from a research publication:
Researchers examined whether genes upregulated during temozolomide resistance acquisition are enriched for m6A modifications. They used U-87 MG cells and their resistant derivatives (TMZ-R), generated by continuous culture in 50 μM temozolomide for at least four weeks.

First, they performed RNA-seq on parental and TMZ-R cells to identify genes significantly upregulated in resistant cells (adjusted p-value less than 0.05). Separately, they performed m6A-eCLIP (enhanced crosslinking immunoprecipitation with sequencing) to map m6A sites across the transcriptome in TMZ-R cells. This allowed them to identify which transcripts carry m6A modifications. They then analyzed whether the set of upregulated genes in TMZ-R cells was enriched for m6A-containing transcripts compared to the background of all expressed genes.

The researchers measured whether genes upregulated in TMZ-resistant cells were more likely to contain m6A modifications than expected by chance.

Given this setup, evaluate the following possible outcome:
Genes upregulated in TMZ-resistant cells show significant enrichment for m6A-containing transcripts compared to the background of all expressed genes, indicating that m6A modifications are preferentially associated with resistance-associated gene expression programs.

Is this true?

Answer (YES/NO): YES